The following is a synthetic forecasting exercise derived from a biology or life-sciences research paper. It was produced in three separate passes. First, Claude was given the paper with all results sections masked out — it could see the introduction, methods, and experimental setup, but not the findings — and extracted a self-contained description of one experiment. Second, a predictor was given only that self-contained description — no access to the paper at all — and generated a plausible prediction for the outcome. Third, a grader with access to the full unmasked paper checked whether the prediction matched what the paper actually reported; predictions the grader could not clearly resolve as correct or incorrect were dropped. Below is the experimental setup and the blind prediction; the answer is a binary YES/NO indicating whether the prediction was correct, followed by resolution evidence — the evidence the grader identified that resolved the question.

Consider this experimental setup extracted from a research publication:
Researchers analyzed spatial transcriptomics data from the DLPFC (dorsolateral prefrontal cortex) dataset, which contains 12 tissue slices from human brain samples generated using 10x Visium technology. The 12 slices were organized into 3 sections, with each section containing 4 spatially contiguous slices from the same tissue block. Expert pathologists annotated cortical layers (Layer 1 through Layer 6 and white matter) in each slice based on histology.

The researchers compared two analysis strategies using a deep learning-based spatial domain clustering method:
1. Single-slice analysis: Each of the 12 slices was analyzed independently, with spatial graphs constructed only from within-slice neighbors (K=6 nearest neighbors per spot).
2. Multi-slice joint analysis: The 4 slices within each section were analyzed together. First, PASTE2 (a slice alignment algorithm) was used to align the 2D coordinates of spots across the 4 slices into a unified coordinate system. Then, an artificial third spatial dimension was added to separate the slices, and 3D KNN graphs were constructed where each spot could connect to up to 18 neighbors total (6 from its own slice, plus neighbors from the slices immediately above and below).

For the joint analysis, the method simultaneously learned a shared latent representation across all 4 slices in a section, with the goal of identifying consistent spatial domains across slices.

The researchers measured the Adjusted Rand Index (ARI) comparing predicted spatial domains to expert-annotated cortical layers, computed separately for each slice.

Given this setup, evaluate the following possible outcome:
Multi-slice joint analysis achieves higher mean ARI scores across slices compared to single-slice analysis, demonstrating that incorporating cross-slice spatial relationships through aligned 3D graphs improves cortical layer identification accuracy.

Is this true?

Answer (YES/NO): YES